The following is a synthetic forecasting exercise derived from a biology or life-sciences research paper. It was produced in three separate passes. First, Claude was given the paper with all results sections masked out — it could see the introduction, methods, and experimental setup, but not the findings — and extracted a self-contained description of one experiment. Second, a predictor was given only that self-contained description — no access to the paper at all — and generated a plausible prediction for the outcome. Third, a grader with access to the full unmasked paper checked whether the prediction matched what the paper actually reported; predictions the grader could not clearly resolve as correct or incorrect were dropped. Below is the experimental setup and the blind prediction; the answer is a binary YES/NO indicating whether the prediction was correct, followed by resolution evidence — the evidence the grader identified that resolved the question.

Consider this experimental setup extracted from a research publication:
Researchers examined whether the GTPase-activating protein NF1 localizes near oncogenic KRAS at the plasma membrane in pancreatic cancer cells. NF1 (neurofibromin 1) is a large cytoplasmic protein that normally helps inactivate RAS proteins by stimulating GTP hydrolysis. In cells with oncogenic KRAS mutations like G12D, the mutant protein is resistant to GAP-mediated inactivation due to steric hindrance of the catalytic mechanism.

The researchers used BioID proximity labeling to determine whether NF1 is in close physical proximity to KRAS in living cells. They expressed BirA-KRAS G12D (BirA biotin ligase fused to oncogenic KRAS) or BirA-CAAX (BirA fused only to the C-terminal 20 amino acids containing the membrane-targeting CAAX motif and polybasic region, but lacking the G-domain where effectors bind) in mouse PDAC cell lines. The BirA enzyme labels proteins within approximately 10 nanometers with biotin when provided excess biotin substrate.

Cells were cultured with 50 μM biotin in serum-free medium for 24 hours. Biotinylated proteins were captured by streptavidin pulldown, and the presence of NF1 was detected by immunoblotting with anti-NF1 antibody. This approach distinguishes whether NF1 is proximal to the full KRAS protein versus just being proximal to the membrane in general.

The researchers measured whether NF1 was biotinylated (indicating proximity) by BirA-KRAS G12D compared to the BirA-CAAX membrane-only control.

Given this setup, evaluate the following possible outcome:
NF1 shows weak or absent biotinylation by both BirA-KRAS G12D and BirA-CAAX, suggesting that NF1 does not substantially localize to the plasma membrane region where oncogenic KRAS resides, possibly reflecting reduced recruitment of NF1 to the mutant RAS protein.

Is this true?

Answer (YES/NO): NO